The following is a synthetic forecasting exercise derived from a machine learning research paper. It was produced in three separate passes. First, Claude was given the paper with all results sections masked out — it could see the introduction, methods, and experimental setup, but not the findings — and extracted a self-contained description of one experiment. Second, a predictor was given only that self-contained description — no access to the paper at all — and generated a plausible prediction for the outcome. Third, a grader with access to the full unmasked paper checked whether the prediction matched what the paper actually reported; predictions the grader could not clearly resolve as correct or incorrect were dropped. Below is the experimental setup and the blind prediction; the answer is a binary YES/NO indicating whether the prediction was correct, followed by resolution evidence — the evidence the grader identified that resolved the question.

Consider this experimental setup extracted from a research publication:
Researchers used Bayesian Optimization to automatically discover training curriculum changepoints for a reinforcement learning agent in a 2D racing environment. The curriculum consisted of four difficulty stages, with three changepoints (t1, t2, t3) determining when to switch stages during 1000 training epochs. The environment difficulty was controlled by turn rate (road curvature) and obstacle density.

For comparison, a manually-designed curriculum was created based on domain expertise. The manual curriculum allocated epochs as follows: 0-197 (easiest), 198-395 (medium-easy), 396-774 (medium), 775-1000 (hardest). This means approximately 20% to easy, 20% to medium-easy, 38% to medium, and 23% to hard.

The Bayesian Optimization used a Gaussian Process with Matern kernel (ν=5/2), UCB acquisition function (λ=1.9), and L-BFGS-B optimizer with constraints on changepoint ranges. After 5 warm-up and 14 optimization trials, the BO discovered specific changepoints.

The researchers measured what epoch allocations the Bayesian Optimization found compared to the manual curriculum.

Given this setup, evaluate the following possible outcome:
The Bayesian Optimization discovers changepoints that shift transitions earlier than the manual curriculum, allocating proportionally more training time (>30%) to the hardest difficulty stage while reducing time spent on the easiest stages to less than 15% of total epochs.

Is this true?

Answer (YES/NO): NO